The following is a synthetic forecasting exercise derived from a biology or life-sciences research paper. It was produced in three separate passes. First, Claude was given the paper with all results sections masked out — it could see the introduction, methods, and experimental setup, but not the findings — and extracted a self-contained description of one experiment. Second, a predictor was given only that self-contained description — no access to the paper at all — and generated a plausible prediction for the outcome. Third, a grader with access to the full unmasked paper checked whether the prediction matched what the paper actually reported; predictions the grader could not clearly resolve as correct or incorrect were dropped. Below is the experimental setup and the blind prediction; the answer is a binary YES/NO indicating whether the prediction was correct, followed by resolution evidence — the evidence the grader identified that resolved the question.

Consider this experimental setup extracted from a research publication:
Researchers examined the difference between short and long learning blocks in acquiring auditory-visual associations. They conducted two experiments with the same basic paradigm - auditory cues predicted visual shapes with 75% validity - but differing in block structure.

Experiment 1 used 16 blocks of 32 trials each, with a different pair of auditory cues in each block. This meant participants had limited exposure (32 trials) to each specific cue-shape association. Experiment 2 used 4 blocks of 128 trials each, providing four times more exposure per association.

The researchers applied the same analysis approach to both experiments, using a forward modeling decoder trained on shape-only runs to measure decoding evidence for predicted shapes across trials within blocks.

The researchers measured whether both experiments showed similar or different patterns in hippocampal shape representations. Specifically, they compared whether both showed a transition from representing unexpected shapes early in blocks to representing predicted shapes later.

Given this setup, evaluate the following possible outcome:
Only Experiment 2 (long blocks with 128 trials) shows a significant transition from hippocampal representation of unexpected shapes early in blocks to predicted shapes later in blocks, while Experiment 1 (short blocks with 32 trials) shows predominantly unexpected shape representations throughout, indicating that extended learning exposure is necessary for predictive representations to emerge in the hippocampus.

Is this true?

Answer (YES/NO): NO